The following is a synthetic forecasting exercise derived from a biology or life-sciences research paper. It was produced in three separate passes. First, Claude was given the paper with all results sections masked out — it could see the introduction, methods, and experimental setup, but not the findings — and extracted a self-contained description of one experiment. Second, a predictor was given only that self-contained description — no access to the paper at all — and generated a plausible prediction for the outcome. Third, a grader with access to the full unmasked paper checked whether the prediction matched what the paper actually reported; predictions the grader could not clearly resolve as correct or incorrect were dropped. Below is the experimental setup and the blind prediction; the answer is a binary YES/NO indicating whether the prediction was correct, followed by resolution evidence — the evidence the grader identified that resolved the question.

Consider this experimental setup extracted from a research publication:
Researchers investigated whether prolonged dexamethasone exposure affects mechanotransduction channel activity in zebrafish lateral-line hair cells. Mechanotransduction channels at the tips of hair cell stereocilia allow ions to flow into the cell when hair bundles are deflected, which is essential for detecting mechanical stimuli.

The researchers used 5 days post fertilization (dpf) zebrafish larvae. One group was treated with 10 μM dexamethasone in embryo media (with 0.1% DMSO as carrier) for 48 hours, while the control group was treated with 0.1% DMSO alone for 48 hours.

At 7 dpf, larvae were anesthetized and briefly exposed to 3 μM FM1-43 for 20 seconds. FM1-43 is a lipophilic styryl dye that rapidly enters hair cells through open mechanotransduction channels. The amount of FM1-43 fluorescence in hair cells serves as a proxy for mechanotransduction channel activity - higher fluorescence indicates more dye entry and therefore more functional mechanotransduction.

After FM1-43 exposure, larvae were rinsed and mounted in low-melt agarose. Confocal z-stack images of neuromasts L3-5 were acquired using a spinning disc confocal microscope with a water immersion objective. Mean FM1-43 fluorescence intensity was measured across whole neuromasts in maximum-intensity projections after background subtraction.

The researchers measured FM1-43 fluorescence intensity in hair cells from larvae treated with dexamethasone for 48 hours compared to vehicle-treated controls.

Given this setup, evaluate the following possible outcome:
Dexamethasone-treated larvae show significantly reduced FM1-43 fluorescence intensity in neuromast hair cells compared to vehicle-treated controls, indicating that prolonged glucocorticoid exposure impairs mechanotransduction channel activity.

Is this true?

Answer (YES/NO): NO